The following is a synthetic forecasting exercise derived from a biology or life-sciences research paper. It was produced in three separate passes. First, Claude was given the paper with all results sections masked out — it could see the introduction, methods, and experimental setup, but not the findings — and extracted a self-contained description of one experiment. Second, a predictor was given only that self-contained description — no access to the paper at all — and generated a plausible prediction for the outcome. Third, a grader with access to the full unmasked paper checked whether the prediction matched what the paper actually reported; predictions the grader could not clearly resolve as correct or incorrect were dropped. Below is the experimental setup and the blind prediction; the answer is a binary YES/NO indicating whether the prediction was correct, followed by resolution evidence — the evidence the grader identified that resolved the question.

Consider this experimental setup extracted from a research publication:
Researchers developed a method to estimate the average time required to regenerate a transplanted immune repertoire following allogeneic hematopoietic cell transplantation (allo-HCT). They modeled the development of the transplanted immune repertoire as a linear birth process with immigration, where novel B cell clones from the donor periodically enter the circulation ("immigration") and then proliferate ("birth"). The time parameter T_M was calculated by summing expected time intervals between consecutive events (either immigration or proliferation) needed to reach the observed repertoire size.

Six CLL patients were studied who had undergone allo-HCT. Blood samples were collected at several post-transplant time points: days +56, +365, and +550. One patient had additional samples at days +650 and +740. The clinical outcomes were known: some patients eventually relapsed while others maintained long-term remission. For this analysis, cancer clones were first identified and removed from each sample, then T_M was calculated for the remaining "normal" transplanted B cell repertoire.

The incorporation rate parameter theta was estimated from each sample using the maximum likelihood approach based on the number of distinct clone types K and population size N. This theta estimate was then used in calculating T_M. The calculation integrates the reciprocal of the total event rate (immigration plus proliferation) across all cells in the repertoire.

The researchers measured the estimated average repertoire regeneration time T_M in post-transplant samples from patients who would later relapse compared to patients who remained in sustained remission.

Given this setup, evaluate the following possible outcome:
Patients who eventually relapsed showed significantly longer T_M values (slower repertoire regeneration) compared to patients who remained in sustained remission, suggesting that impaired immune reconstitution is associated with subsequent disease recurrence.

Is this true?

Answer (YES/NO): NO